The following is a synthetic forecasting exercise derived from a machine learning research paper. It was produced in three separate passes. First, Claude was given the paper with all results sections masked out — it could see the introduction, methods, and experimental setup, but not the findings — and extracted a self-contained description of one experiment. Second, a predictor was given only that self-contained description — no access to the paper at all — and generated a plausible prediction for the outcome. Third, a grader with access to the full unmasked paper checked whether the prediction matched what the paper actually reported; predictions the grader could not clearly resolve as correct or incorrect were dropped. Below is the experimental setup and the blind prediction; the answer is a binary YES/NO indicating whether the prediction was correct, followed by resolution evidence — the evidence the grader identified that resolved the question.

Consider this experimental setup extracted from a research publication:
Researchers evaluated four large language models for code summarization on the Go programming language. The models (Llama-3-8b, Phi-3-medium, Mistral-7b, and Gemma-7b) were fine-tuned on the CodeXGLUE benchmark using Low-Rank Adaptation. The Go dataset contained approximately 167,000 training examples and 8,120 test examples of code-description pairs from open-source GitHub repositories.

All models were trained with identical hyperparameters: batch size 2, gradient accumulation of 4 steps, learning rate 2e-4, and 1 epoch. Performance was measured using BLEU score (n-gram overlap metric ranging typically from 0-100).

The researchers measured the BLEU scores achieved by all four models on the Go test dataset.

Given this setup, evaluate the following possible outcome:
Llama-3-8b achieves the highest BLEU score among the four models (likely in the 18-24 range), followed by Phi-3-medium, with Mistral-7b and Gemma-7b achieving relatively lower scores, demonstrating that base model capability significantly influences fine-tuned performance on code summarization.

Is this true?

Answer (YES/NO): NO